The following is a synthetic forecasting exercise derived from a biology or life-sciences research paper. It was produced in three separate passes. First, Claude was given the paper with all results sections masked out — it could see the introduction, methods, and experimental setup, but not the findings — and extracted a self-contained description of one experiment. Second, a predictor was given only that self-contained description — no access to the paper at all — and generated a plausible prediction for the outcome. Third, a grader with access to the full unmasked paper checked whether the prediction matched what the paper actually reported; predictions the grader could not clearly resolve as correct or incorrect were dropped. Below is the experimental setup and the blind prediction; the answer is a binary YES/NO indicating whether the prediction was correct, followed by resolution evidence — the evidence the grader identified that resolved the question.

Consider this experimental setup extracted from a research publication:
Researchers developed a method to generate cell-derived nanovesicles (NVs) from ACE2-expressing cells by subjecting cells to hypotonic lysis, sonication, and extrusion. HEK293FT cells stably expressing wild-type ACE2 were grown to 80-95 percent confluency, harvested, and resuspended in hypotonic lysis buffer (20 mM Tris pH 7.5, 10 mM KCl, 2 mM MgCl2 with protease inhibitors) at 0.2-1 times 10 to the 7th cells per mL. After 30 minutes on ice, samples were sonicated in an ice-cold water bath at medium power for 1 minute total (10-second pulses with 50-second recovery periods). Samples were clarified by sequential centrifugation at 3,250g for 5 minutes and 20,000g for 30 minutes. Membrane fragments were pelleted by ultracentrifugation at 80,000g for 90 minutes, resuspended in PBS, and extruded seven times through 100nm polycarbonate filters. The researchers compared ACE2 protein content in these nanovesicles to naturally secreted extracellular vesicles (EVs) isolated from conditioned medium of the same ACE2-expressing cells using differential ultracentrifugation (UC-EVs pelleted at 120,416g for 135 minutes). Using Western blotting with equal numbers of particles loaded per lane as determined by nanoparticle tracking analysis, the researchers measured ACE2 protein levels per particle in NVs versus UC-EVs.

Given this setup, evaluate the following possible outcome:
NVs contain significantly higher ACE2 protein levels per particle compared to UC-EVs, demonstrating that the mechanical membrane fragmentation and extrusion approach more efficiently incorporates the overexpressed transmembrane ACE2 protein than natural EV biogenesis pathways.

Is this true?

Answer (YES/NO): NO